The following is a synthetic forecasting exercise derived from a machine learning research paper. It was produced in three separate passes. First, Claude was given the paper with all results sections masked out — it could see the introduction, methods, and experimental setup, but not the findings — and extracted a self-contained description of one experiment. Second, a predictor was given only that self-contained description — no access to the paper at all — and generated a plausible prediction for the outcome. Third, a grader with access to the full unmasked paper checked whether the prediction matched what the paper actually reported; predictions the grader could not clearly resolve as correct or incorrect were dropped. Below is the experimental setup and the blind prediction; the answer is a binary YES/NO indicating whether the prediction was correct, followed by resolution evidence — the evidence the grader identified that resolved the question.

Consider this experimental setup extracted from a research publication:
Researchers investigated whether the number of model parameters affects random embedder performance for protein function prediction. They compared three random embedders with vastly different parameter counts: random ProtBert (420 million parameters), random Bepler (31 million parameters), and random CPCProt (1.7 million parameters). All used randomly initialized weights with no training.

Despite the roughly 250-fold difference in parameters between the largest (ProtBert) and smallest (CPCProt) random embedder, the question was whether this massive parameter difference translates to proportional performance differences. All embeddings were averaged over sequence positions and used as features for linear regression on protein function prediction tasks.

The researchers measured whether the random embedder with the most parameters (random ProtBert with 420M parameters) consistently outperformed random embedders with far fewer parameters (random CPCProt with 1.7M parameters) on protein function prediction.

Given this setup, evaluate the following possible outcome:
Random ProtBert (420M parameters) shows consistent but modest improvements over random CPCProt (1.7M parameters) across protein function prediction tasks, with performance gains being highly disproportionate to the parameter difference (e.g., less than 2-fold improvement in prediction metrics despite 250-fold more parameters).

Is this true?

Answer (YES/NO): NO